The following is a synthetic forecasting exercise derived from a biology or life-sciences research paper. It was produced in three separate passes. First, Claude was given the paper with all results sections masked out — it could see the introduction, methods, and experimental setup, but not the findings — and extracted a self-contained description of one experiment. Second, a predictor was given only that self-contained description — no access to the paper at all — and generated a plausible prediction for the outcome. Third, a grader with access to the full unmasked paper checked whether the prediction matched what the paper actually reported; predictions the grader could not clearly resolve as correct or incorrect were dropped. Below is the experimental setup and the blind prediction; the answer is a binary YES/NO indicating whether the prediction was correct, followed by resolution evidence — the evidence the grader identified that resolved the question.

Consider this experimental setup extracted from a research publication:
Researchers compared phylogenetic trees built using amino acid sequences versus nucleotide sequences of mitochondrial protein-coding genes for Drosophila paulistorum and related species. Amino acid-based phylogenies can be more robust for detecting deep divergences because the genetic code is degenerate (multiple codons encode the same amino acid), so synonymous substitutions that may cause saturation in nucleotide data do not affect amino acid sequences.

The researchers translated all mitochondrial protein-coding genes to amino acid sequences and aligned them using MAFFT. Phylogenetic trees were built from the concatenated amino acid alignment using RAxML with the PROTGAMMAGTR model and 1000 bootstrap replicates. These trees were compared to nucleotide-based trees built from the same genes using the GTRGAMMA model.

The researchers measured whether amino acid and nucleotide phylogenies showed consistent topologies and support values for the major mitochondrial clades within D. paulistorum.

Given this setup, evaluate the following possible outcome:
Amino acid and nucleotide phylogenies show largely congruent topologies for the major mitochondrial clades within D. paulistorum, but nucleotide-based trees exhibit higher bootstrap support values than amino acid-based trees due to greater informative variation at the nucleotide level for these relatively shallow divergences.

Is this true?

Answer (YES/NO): NO